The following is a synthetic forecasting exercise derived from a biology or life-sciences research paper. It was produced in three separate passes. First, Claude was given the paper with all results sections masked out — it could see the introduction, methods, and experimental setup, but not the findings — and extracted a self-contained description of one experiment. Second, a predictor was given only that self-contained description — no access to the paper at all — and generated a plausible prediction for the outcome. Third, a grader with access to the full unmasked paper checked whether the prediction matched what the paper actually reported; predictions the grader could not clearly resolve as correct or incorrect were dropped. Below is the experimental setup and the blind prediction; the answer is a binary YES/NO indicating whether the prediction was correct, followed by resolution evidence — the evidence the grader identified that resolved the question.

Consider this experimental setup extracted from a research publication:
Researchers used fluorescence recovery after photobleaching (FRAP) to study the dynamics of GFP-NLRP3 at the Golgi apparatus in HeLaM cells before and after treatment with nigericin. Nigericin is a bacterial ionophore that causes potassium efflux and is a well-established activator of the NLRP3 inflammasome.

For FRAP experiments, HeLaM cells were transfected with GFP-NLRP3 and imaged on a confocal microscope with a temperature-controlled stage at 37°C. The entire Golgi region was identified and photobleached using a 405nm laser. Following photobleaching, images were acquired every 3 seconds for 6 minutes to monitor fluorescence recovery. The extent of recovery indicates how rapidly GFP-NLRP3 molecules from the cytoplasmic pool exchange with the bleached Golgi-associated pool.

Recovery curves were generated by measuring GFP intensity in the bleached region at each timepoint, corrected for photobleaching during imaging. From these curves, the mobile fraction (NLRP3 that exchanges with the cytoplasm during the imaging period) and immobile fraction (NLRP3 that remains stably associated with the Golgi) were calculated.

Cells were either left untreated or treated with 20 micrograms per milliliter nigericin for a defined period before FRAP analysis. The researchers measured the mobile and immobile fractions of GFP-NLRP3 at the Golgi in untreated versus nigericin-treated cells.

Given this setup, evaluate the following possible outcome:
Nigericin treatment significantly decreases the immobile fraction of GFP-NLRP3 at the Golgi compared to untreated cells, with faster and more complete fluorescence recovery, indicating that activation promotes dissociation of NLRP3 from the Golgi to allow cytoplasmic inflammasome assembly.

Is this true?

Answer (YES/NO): NO